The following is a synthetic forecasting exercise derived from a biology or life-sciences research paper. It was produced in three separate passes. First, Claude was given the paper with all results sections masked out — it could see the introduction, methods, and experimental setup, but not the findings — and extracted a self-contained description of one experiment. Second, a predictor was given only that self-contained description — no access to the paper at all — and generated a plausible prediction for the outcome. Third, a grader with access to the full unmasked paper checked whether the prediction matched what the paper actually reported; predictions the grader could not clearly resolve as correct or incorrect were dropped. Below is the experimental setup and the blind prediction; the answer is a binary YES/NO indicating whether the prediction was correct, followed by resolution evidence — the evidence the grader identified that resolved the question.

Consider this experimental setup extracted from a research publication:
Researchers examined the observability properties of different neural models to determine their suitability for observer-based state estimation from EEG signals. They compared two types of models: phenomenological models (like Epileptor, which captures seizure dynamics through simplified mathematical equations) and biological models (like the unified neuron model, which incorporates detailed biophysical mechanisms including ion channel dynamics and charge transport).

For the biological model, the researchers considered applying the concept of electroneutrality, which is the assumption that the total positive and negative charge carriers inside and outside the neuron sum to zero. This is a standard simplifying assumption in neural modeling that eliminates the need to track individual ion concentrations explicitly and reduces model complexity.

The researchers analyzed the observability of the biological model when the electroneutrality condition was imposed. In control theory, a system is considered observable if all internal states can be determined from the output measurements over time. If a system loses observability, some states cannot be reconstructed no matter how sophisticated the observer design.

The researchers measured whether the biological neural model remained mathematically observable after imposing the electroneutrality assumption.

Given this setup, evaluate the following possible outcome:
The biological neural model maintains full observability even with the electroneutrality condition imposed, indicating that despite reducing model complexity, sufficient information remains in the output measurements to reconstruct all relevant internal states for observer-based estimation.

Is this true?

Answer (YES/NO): NO